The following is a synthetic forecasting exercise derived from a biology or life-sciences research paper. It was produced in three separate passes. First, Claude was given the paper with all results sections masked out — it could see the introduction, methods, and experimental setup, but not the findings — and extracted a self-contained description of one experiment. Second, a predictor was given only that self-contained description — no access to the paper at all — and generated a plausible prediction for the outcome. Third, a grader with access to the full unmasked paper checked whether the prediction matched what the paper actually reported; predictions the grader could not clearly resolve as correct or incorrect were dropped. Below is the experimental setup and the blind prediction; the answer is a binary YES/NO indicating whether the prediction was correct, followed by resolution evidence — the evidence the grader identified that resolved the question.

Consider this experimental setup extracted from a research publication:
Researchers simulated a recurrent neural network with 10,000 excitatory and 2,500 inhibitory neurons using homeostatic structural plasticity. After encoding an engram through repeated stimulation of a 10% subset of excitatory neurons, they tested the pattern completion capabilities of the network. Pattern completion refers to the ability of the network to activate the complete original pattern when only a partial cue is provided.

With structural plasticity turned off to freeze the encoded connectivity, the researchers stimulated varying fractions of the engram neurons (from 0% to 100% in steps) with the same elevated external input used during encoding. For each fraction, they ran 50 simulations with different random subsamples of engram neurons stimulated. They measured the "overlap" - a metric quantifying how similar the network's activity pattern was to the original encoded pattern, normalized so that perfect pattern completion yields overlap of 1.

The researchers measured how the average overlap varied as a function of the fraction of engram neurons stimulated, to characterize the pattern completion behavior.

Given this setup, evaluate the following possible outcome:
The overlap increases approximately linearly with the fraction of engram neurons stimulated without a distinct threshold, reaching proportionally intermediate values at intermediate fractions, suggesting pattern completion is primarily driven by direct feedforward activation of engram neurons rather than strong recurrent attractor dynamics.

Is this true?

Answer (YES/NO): NO